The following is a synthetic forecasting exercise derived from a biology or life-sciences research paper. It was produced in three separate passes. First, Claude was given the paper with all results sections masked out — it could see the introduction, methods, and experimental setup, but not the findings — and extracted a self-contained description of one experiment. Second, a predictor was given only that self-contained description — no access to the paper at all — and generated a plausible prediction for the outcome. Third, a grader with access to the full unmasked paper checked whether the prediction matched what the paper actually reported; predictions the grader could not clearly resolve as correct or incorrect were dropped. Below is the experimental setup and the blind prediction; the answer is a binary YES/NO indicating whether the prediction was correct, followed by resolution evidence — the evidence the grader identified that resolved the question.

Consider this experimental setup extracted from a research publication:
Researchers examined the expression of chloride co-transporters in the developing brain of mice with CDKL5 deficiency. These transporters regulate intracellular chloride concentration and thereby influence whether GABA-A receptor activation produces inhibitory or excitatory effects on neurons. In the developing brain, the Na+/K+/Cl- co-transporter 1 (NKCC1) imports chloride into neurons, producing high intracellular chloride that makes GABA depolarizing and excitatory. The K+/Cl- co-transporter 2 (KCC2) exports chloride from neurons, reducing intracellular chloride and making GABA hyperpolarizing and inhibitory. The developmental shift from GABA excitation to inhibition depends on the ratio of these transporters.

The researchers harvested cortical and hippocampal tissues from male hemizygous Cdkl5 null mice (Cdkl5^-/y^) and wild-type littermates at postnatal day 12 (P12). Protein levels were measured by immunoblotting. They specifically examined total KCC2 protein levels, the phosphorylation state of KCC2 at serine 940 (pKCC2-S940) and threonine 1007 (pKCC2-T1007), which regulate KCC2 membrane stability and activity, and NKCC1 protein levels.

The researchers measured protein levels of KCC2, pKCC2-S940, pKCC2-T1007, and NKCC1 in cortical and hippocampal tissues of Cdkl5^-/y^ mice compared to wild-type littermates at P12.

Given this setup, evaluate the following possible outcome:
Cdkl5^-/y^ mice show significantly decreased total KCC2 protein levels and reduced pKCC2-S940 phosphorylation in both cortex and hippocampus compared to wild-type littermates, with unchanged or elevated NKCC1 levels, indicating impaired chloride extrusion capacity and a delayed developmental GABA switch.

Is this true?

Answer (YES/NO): NO